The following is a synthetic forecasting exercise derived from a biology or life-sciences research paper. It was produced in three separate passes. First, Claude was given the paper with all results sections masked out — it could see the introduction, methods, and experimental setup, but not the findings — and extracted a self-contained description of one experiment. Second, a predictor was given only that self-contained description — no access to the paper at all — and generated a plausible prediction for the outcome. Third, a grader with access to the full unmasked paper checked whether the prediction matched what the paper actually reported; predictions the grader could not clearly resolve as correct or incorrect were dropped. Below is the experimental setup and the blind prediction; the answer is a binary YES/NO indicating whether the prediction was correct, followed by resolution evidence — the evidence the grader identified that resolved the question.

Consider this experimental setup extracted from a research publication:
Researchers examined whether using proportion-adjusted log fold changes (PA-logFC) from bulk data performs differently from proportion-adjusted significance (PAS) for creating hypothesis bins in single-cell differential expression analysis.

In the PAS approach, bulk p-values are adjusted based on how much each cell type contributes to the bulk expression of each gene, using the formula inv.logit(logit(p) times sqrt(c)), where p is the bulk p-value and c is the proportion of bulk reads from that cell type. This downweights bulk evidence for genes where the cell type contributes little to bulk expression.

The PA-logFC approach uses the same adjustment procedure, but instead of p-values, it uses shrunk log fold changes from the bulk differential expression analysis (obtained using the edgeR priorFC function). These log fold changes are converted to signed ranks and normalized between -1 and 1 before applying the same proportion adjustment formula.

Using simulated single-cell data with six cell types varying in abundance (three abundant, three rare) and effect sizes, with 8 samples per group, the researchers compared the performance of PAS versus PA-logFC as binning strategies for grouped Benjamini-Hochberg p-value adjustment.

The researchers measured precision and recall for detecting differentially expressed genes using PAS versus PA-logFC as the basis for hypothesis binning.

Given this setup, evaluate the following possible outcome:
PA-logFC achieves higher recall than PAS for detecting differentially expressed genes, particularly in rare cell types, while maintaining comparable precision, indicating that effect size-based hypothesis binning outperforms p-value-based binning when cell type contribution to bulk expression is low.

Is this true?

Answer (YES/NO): NO